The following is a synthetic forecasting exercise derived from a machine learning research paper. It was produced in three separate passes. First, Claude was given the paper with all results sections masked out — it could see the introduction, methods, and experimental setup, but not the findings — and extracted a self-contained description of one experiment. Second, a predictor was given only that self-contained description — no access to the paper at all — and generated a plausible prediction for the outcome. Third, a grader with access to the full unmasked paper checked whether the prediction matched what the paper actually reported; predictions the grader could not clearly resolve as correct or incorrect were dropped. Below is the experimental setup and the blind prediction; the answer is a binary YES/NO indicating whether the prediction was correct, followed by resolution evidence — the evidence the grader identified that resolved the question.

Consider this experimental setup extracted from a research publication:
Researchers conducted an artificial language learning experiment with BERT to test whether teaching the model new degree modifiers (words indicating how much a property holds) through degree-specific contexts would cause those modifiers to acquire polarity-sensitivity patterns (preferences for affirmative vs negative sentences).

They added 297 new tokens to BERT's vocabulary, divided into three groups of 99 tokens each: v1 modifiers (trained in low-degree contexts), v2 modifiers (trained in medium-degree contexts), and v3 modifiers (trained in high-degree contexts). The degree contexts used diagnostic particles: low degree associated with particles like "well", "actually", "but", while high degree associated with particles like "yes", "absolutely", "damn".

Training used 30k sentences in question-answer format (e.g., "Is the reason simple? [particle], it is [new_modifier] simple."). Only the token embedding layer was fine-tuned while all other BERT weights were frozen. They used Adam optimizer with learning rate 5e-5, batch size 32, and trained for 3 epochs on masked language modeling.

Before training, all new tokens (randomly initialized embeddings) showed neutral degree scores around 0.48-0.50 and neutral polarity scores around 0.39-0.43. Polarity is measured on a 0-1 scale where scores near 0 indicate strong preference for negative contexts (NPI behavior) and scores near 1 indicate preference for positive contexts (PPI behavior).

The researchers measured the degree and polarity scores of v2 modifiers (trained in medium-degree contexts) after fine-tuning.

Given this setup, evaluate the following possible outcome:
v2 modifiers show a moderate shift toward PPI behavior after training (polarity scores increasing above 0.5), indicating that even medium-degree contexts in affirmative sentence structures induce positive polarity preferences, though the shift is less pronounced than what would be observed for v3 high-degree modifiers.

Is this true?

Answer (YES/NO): NO